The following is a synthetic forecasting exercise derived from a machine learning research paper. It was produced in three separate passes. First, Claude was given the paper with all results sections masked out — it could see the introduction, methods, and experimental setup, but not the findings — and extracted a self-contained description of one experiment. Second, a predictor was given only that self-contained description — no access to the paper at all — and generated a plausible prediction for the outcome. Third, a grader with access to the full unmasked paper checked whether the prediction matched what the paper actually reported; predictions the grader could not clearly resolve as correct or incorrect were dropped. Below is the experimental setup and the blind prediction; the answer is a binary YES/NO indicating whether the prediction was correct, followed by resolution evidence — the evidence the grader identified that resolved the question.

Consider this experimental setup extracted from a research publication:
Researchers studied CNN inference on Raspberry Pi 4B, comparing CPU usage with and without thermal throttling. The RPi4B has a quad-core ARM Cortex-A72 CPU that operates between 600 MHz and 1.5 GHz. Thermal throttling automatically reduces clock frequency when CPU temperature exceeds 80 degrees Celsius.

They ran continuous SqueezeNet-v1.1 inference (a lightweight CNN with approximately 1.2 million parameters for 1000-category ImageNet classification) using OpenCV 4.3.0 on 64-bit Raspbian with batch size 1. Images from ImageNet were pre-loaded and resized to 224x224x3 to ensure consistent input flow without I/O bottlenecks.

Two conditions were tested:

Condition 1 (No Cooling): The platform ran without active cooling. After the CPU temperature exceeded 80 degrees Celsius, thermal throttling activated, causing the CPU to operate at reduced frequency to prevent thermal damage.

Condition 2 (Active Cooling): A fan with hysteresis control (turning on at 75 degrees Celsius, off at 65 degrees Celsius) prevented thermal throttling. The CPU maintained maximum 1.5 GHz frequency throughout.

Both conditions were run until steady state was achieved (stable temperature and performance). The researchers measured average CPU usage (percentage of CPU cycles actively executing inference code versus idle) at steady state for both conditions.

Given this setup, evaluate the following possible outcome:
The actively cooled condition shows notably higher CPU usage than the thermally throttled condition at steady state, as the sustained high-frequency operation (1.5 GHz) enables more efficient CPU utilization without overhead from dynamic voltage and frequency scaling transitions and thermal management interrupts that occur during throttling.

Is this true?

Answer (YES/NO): NO